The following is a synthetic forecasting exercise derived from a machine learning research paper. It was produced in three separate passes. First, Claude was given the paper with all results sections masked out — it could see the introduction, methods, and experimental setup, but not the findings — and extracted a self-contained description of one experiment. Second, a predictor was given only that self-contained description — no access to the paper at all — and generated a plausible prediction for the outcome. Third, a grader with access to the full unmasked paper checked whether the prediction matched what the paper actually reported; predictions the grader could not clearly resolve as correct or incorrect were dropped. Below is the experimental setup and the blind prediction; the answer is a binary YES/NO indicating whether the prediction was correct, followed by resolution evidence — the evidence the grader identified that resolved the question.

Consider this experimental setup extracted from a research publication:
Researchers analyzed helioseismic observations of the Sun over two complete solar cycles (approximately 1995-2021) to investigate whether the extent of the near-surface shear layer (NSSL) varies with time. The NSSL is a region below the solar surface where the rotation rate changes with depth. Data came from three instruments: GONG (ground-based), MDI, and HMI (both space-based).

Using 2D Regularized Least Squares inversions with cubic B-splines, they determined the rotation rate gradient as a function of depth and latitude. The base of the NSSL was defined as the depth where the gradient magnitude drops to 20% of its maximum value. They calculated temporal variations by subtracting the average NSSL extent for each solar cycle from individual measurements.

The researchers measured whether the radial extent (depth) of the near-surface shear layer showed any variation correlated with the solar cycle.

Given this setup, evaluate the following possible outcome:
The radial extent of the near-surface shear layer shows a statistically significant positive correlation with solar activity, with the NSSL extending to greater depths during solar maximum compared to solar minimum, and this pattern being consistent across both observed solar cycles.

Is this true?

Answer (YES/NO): NO